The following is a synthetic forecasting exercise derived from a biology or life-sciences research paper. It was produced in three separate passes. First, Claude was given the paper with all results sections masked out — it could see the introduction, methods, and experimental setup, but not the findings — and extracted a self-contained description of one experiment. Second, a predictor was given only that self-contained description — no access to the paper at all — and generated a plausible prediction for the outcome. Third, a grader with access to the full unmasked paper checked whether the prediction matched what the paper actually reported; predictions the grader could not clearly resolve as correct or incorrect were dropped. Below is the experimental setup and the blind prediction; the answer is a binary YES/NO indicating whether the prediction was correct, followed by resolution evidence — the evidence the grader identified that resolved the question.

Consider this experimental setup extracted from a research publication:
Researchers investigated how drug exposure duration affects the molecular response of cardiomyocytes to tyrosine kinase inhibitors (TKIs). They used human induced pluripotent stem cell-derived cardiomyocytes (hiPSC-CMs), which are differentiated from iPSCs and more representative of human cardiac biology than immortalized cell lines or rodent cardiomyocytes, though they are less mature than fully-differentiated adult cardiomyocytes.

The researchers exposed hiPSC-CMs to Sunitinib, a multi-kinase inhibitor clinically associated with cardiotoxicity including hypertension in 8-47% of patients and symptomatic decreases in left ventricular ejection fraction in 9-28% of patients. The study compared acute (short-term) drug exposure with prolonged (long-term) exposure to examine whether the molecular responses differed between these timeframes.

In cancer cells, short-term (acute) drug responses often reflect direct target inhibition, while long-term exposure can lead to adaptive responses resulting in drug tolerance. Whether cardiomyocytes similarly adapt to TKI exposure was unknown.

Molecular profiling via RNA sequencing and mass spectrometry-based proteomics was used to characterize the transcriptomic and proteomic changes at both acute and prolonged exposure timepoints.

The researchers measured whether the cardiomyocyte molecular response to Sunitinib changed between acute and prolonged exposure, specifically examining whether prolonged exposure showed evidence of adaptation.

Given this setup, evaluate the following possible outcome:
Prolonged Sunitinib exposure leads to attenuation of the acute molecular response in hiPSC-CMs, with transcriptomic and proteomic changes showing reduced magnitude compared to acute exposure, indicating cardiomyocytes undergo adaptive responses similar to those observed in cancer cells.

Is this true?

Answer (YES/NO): NO